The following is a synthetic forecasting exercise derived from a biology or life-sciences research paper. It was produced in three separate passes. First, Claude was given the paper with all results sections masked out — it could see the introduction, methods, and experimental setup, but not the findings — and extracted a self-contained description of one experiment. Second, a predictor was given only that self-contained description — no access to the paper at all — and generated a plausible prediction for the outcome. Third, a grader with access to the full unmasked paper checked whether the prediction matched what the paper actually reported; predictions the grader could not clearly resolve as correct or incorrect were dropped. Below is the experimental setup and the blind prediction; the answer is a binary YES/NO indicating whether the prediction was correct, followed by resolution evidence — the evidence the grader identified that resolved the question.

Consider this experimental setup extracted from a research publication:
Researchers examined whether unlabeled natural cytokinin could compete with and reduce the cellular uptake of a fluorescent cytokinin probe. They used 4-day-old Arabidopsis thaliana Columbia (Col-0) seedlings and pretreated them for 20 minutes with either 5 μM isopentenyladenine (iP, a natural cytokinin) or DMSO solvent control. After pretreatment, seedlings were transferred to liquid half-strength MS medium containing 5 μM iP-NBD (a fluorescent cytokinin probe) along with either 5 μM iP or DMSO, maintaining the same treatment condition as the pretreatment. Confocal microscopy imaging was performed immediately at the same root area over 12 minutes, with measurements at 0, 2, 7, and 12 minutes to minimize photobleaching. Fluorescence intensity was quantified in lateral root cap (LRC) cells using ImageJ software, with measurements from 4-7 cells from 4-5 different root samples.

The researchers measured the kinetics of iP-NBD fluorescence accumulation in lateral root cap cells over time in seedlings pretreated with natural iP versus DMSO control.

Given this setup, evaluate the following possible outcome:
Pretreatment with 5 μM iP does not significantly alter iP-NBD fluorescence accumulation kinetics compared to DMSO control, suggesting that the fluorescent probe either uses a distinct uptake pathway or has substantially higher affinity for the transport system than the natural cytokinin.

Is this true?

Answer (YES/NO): NO